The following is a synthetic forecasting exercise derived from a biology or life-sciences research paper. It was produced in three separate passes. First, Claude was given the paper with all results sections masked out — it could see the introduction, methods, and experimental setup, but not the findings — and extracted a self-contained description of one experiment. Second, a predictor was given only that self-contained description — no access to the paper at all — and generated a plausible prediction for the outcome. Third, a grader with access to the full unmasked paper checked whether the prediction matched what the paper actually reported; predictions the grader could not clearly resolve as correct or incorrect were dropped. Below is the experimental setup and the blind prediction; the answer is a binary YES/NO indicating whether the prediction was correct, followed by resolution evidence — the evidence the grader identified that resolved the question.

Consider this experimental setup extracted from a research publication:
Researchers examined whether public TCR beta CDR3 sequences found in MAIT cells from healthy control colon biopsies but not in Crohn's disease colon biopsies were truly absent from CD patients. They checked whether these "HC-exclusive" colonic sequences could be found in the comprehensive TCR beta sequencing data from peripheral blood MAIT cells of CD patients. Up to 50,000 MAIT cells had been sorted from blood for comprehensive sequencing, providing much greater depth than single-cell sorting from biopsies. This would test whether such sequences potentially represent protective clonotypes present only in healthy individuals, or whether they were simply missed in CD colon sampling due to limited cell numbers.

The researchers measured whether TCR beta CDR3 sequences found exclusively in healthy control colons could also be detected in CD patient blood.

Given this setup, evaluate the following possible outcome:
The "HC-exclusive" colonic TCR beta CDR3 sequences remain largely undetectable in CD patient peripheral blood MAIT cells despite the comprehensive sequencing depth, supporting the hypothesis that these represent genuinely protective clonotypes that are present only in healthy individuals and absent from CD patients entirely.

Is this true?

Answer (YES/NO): NO